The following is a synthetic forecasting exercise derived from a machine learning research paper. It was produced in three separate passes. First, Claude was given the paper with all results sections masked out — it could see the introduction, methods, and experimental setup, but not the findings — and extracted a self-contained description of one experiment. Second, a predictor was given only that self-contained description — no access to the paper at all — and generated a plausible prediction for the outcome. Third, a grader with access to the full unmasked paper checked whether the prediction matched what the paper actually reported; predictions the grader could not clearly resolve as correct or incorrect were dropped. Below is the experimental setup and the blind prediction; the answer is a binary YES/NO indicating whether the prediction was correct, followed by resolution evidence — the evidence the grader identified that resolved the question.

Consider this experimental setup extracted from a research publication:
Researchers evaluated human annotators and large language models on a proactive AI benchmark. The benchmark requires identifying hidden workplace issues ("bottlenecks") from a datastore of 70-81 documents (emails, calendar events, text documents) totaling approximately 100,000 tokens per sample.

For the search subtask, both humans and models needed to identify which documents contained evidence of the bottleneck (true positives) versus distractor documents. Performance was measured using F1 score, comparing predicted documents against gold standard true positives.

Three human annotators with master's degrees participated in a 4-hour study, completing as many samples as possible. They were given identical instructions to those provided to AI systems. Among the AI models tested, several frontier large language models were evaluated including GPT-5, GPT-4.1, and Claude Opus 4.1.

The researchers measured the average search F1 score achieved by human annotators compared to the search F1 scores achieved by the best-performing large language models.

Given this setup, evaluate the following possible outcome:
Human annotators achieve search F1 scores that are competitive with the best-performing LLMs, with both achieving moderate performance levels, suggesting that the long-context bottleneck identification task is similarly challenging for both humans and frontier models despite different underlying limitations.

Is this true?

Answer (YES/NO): NO